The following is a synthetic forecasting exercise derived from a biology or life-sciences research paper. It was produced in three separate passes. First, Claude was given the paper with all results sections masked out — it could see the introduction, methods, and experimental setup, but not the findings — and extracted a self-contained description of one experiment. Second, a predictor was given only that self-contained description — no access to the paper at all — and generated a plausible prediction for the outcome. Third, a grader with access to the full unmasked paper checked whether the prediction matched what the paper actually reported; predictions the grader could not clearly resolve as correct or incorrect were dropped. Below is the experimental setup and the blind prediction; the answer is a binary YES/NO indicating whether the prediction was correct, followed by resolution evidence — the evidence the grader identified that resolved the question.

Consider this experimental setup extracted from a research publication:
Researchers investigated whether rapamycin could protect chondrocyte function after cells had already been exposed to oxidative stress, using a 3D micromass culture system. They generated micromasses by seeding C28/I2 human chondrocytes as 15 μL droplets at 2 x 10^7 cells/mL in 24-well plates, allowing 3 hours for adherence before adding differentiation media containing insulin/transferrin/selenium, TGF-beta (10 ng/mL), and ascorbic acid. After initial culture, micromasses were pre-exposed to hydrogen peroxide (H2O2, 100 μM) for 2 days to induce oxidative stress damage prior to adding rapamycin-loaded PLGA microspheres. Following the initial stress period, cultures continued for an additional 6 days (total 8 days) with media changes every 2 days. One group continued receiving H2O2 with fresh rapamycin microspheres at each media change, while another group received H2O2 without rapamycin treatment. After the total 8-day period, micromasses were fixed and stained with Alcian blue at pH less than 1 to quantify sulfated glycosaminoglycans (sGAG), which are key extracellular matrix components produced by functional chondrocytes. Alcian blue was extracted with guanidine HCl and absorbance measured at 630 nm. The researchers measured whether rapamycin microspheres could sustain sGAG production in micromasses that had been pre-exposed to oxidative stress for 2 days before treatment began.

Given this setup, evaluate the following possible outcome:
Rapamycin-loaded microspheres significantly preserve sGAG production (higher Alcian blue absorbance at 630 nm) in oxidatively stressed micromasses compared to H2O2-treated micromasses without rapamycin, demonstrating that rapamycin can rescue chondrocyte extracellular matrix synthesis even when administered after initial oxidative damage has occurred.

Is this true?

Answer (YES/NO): YES